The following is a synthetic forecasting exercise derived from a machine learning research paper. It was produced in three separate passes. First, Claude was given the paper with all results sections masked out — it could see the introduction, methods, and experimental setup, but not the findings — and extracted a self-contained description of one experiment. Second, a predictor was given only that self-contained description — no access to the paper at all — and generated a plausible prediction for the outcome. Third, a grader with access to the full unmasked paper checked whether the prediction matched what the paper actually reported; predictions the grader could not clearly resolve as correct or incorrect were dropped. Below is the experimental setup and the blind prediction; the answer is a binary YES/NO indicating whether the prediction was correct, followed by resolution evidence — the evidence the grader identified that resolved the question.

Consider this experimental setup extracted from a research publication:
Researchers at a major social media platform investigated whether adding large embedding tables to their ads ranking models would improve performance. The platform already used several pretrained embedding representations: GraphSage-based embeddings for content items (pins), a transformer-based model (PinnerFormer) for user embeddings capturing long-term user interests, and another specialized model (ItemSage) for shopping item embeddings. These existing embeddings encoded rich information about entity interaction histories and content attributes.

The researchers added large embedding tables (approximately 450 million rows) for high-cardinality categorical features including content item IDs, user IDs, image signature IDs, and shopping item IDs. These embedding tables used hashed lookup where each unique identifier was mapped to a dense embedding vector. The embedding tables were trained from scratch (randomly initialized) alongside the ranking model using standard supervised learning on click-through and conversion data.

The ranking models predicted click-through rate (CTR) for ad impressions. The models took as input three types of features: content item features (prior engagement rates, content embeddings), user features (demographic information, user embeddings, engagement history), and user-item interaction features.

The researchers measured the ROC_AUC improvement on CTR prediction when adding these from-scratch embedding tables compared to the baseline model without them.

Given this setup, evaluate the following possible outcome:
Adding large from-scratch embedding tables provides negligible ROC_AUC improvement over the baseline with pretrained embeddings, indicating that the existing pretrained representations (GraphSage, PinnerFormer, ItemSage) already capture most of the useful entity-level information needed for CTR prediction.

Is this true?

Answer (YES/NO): YES